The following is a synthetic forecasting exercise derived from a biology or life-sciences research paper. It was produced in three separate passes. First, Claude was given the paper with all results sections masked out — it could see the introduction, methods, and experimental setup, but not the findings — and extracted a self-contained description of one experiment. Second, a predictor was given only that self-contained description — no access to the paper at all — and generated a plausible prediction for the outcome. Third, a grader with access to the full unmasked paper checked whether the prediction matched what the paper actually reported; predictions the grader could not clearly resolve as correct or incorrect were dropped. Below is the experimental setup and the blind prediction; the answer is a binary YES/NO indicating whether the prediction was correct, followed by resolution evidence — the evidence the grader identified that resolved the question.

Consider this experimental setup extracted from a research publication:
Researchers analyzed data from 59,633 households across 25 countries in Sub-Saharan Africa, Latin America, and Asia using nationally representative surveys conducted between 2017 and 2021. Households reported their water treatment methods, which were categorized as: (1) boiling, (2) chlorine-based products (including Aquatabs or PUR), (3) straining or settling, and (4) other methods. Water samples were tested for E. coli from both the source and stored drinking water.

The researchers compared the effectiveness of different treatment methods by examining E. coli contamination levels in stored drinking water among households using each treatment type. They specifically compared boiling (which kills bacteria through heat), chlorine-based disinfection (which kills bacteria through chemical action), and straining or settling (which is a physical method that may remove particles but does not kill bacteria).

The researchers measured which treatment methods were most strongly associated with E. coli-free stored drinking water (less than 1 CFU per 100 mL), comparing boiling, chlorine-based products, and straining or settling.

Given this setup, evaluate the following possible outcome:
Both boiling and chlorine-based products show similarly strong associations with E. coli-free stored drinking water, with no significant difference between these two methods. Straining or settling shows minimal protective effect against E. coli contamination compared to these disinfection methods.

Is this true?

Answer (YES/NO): NO